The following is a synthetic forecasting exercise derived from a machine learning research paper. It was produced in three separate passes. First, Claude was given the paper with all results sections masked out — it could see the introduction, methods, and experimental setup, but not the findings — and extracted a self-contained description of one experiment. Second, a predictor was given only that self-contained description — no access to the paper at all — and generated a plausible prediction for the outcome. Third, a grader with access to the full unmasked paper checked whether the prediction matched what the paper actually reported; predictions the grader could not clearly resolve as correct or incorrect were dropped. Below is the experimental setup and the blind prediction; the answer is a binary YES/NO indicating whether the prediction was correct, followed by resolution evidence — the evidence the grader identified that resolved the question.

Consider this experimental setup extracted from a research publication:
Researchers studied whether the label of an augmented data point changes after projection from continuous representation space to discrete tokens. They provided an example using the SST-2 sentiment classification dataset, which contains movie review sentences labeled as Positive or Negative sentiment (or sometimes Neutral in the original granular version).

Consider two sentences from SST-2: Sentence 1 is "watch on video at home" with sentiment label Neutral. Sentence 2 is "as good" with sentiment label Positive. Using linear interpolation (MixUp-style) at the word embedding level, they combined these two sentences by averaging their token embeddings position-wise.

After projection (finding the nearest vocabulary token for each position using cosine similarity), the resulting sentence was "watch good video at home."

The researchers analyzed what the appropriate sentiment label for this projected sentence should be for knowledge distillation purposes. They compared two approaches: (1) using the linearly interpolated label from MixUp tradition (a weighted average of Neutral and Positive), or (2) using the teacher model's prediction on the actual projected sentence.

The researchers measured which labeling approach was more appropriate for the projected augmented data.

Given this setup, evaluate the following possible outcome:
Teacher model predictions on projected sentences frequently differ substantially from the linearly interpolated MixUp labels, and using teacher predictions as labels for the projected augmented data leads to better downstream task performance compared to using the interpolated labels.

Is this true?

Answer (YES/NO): YES